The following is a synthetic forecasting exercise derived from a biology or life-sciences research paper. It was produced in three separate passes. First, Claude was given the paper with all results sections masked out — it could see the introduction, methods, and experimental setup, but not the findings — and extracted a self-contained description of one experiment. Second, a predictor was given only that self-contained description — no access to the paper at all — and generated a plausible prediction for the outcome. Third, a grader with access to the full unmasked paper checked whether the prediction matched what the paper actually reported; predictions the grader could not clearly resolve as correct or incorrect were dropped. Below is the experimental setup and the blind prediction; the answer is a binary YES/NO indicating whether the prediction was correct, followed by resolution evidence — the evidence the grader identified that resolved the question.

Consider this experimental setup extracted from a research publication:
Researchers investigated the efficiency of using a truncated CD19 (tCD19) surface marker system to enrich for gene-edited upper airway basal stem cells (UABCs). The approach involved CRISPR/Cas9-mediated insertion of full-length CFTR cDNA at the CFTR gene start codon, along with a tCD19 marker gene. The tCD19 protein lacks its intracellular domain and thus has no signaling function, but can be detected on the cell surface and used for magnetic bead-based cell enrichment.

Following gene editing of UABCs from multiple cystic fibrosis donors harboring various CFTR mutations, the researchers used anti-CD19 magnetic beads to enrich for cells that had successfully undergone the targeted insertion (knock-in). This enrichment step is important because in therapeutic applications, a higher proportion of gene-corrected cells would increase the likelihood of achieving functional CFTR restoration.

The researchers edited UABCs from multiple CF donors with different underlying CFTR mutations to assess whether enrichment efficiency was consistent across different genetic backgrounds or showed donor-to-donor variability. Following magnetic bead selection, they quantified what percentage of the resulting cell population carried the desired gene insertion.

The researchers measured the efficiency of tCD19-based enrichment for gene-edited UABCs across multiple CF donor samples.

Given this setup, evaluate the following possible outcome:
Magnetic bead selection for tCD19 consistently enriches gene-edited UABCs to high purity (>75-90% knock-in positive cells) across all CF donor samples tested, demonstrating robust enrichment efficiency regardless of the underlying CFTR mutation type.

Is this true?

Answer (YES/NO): NO